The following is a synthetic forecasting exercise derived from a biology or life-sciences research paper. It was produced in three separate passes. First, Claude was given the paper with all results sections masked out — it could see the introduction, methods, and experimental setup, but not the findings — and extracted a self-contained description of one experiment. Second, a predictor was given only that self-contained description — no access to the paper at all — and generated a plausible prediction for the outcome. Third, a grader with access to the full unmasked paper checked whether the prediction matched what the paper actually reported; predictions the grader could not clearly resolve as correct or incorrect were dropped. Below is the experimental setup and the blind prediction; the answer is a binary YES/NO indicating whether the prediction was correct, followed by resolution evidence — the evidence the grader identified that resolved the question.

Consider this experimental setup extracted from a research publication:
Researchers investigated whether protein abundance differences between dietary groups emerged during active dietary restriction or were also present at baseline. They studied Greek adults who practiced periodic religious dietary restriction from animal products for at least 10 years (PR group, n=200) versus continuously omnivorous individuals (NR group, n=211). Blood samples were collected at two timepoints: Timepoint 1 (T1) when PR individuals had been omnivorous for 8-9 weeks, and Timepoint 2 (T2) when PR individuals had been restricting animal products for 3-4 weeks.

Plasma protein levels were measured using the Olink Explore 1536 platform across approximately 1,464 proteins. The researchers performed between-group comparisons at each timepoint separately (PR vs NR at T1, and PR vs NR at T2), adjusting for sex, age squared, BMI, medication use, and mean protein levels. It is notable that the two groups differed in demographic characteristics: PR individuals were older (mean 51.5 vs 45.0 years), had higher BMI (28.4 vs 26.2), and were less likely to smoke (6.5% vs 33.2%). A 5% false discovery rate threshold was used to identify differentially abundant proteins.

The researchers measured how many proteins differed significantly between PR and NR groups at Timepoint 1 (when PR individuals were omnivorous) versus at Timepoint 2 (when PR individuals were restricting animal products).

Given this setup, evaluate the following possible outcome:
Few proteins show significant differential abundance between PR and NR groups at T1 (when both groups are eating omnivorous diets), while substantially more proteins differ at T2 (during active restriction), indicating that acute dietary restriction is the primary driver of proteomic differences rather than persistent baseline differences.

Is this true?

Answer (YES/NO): YES